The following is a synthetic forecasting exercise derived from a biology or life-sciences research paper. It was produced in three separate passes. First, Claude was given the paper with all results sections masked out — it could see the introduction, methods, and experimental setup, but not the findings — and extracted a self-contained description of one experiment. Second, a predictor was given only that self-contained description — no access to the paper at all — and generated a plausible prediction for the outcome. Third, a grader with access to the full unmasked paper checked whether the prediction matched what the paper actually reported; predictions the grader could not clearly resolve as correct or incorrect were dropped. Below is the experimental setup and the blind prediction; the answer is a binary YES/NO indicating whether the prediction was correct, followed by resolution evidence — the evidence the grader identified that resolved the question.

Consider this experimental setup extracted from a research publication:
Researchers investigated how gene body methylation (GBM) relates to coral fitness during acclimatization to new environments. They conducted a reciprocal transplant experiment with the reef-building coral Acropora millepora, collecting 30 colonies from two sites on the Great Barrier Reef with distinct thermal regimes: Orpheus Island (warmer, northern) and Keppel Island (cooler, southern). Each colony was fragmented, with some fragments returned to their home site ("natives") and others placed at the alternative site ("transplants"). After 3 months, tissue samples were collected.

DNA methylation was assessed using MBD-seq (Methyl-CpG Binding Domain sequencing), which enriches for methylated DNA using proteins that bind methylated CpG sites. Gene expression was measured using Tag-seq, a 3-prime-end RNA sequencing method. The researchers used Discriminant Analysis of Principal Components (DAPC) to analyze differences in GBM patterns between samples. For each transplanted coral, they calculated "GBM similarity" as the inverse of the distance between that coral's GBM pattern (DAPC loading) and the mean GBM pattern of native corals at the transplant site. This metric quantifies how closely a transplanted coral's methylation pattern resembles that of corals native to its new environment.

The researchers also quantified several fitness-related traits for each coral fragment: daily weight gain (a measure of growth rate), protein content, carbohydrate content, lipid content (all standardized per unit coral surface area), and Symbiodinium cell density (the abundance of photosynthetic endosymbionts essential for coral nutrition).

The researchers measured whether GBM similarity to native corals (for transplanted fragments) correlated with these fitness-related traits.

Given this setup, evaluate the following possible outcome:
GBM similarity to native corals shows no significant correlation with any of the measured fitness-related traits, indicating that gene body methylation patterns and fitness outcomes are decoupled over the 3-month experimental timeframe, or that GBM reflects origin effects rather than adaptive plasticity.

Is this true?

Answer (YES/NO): NO